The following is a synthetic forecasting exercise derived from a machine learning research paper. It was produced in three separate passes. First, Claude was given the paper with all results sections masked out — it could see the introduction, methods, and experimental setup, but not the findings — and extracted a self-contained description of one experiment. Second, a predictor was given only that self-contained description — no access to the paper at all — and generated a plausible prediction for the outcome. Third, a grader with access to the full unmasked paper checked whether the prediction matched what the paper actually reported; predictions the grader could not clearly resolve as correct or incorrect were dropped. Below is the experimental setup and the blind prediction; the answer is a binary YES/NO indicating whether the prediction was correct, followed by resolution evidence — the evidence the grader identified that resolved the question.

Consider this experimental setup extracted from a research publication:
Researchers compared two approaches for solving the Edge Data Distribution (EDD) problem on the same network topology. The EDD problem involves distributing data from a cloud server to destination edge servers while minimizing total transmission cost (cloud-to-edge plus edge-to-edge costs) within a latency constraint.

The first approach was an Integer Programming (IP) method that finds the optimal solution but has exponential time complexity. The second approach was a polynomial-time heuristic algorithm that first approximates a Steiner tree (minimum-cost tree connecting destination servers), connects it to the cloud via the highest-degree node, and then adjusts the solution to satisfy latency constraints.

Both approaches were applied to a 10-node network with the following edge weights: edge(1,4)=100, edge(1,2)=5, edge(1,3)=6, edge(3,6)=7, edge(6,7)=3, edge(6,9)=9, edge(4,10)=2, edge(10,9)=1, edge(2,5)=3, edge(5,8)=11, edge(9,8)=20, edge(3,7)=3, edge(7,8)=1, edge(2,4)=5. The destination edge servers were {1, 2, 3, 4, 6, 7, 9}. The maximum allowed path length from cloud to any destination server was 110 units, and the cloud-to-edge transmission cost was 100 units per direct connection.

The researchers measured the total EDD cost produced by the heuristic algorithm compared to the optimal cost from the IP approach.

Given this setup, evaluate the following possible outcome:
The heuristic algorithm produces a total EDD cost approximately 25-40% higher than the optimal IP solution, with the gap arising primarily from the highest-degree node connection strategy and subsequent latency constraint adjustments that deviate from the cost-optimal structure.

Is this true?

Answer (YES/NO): NO